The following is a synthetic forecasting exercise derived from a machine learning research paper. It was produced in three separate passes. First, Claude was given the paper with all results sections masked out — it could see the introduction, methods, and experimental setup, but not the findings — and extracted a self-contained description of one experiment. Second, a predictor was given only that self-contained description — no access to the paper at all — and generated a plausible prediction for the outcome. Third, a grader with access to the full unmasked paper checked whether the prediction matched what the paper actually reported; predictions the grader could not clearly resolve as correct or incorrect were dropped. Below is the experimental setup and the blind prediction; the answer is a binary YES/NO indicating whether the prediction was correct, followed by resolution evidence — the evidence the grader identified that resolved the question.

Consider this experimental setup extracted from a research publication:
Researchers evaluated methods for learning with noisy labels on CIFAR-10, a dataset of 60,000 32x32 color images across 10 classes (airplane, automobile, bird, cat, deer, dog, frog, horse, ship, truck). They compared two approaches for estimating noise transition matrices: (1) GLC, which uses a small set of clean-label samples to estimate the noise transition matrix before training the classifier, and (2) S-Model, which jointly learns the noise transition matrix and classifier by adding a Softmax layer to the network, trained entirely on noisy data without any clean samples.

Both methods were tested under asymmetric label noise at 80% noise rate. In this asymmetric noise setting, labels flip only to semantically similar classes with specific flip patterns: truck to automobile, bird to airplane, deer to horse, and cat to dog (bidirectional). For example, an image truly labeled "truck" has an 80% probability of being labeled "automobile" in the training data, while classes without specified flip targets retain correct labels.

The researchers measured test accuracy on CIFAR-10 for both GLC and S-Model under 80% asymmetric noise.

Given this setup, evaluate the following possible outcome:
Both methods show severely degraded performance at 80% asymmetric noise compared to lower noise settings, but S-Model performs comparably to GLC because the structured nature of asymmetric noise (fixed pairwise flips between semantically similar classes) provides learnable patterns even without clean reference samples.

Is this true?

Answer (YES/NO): NO